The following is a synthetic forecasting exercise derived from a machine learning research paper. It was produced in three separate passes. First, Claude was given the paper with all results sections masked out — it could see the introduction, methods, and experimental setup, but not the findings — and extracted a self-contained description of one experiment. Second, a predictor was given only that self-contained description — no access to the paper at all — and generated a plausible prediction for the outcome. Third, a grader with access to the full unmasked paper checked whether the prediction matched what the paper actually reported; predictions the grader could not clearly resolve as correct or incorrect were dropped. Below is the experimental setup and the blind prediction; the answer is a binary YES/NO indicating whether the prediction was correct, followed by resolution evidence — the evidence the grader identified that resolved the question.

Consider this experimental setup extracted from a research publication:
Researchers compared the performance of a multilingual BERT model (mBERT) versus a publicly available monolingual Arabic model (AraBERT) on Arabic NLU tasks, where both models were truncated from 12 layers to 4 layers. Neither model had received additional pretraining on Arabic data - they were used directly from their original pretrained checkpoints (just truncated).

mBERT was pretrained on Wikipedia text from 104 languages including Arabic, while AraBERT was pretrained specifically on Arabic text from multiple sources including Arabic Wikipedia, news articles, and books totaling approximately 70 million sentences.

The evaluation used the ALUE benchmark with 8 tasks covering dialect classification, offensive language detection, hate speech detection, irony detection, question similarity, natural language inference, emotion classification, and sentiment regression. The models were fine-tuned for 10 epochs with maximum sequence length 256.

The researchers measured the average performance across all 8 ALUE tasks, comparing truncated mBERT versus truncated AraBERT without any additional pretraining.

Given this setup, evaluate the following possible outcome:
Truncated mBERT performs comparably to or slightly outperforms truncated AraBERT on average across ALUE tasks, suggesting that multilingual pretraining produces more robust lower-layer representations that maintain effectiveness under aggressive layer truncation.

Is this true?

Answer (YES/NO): NO